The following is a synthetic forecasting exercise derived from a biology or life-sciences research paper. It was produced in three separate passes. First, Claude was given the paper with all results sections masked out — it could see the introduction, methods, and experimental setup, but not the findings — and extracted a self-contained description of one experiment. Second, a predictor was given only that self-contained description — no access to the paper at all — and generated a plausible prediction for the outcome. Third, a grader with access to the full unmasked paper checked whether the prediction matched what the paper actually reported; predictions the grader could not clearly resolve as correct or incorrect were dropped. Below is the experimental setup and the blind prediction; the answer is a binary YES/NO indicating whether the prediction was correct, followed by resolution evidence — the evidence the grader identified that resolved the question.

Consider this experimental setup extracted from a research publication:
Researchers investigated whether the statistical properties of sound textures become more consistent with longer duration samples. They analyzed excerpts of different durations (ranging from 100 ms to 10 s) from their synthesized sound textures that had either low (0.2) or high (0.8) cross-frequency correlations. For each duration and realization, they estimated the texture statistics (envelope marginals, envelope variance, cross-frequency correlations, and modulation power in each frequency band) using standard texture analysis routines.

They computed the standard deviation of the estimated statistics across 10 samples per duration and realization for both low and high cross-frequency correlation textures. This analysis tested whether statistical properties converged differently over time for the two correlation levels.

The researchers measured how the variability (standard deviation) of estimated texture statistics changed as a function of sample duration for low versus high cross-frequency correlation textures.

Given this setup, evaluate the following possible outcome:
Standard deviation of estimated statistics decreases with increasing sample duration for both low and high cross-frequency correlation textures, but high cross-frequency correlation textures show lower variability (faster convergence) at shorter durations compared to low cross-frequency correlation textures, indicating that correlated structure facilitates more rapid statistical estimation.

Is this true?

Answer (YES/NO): NO